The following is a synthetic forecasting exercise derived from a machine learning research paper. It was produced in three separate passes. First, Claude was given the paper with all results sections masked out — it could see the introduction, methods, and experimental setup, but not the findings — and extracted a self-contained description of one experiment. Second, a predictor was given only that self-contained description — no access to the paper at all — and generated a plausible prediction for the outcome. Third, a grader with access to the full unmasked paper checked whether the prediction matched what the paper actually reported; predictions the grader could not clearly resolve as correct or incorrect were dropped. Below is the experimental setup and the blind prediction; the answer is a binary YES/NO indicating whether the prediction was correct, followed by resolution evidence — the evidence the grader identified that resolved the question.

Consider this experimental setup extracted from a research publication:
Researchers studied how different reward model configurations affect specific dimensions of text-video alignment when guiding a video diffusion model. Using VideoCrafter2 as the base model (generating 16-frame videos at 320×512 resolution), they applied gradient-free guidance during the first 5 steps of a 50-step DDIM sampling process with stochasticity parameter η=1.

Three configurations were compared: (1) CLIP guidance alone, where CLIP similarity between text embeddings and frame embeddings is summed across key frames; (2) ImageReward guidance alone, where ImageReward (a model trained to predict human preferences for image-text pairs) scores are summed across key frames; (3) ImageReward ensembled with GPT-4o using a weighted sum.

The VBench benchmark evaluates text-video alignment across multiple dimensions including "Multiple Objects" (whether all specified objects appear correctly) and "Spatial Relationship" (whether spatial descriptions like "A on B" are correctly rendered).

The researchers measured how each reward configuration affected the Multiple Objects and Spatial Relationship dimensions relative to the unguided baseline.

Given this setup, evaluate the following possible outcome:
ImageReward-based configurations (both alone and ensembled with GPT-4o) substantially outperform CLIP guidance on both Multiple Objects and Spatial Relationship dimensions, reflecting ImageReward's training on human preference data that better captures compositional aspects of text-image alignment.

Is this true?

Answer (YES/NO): YES